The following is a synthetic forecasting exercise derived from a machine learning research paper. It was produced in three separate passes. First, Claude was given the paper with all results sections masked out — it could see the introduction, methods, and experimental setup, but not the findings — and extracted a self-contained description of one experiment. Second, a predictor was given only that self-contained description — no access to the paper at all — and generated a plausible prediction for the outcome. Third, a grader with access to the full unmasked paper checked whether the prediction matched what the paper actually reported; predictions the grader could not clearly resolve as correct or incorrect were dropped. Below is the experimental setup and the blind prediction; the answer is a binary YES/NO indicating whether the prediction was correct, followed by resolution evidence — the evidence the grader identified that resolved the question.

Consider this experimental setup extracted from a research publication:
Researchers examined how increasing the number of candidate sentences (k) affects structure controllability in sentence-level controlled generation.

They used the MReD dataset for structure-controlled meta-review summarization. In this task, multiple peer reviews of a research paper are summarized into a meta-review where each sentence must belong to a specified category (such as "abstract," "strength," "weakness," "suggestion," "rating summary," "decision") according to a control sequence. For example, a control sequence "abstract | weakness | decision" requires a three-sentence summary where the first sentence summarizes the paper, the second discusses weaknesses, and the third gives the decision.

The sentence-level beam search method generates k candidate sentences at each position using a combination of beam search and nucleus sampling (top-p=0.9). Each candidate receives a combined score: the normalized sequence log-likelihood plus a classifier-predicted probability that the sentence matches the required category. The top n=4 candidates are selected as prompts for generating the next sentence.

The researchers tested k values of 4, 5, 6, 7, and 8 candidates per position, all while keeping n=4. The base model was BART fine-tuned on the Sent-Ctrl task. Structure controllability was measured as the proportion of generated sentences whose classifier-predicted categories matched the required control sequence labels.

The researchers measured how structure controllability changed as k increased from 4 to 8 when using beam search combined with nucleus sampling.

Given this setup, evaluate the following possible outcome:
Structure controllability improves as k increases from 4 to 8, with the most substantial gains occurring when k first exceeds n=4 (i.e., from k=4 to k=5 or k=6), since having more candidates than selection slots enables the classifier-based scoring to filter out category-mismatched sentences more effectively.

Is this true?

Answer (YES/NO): NO